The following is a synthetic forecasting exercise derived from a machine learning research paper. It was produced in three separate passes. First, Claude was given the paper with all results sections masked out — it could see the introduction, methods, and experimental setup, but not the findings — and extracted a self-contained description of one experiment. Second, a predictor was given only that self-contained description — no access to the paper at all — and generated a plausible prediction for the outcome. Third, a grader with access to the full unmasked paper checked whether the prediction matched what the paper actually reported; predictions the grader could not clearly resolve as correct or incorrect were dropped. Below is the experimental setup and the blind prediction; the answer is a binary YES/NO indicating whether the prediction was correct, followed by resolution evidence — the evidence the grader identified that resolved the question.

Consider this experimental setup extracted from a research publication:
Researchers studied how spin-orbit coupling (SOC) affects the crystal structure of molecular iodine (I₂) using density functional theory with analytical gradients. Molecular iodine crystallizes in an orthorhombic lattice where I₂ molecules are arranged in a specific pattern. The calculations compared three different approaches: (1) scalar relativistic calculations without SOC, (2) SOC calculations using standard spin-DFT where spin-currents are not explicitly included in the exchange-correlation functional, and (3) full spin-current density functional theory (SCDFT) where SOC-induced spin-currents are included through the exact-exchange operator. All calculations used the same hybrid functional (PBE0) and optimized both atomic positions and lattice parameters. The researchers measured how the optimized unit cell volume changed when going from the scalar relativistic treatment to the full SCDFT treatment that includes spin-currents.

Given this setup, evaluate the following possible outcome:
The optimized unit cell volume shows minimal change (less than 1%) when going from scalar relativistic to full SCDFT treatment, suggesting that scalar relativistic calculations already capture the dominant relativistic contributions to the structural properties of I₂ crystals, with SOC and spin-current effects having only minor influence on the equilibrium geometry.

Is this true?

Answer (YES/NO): NO